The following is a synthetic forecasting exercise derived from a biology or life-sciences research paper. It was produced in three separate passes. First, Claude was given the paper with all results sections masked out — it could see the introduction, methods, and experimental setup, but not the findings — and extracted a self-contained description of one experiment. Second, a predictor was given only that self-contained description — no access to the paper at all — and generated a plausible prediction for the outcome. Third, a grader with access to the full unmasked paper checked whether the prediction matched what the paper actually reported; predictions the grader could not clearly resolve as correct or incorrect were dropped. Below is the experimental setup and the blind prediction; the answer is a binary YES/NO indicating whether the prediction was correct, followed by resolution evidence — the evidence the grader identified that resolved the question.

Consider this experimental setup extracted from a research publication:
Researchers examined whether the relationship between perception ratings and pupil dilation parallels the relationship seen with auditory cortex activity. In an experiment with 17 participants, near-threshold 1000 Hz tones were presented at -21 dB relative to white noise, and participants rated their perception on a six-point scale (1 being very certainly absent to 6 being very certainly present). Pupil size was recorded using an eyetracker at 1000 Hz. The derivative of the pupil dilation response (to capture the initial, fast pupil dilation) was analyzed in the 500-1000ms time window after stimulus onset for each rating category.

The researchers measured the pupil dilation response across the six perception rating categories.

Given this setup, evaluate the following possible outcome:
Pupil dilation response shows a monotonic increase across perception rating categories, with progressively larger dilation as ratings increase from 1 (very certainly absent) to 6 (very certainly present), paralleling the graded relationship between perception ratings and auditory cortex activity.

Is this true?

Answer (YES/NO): YES